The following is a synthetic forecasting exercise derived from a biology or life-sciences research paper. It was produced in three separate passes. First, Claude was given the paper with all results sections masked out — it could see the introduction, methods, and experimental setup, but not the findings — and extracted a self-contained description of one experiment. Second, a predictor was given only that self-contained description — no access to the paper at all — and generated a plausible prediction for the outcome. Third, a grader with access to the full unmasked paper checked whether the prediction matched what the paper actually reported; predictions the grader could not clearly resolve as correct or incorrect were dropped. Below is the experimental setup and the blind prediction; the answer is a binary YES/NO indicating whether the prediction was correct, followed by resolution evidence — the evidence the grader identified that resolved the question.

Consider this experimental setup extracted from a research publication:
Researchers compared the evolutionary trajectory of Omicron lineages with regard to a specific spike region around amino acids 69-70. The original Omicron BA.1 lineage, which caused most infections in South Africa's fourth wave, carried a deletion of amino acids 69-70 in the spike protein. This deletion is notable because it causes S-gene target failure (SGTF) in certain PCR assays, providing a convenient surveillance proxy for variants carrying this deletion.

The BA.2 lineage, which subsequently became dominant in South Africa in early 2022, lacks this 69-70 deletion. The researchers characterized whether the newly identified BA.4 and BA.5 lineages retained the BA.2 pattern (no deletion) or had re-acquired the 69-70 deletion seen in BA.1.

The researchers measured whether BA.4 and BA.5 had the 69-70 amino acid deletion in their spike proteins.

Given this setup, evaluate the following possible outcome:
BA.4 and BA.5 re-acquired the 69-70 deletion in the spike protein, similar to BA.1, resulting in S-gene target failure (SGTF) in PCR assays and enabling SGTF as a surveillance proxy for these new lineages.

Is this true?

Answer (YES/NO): YES